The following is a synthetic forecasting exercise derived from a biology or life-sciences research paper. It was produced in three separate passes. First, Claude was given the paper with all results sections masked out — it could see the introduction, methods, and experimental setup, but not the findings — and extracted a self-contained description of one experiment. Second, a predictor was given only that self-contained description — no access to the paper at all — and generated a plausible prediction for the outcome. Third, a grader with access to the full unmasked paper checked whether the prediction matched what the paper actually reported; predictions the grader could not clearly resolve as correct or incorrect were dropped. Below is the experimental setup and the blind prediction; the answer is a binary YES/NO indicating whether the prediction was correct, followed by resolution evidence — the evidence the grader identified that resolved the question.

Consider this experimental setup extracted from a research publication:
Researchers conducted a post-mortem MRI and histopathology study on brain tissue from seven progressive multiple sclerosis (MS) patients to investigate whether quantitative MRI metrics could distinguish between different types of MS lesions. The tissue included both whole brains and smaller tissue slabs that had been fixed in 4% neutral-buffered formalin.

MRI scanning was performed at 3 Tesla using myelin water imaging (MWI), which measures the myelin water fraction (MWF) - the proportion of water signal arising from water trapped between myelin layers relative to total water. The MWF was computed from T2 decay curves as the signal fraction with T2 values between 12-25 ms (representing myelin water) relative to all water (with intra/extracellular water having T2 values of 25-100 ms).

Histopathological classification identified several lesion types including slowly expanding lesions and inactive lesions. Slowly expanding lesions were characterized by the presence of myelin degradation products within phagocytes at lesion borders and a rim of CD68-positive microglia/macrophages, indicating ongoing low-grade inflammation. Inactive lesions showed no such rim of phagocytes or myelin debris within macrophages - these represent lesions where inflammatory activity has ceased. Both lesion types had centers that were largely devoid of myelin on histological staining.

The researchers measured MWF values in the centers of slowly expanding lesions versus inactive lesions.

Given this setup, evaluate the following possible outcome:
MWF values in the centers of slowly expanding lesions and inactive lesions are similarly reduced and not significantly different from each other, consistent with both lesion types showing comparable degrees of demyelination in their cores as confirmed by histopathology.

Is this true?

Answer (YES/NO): NO